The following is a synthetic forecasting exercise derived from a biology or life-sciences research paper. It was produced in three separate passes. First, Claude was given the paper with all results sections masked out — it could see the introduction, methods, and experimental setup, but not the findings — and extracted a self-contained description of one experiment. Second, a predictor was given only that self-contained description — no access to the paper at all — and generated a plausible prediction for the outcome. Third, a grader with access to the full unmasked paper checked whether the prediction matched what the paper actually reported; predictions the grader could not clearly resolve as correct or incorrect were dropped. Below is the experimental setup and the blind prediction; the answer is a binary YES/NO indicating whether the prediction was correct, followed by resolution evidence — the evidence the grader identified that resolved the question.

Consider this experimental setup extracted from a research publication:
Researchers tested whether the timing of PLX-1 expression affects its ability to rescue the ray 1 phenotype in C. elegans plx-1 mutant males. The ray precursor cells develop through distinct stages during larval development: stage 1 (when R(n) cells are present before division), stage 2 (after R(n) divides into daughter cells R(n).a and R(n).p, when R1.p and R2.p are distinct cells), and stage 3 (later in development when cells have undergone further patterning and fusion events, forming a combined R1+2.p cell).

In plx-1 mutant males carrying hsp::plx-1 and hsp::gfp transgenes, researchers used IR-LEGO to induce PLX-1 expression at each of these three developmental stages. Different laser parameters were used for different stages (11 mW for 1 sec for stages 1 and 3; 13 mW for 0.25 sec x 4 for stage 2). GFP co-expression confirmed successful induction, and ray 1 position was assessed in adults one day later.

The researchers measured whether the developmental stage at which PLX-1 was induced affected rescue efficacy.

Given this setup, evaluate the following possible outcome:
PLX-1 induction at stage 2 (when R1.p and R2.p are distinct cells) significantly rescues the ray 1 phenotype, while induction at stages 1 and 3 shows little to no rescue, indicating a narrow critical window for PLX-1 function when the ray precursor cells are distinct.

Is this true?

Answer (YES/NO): YES